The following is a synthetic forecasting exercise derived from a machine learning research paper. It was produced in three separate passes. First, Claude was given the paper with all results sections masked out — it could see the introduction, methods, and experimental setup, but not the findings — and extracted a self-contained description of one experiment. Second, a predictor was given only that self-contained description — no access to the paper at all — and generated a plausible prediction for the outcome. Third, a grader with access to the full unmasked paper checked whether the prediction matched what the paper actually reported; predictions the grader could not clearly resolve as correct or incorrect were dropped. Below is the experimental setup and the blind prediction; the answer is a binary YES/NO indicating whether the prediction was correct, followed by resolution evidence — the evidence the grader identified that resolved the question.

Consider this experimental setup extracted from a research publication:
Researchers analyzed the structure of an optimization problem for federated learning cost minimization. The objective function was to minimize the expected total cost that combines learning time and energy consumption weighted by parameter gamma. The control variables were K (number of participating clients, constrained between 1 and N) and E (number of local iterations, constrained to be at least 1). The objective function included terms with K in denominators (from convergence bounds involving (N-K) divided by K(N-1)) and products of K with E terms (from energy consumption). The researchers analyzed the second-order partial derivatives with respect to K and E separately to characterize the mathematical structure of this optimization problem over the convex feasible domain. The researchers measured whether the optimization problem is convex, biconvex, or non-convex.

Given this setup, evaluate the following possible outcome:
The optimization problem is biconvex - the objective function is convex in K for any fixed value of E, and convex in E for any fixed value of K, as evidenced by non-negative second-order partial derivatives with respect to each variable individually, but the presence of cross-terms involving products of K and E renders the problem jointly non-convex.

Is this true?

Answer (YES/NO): YES